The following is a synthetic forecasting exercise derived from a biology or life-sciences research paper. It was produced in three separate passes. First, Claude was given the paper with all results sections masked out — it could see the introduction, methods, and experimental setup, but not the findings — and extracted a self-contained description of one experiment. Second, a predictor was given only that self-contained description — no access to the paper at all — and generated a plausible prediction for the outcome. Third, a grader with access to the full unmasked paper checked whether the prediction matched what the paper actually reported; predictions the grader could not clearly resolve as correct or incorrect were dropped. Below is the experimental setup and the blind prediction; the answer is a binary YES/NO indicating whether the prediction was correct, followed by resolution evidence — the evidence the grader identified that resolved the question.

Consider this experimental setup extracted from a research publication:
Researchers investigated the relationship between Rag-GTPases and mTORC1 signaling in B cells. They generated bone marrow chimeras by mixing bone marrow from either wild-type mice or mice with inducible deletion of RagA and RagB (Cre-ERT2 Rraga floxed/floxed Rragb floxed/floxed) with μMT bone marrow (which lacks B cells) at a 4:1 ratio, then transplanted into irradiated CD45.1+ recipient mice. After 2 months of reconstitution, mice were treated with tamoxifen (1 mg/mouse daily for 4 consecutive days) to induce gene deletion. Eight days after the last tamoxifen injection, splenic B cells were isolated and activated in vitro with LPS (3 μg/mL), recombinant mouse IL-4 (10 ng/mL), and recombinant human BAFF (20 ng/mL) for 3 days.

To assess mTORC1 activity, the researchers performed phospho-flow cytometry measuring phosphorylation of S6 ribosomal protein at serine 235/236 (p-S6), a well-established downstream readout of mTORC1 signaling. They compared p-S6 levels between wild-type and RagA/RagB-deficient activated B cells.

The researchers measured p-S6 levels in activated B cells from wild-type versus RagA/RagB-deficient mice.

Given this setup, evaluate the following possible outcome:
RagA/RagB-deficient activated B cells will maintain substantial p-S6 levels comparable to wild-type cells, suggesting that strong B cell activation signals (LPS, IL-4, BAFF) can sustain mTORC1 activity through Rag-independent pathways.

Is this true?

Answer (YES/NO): YES